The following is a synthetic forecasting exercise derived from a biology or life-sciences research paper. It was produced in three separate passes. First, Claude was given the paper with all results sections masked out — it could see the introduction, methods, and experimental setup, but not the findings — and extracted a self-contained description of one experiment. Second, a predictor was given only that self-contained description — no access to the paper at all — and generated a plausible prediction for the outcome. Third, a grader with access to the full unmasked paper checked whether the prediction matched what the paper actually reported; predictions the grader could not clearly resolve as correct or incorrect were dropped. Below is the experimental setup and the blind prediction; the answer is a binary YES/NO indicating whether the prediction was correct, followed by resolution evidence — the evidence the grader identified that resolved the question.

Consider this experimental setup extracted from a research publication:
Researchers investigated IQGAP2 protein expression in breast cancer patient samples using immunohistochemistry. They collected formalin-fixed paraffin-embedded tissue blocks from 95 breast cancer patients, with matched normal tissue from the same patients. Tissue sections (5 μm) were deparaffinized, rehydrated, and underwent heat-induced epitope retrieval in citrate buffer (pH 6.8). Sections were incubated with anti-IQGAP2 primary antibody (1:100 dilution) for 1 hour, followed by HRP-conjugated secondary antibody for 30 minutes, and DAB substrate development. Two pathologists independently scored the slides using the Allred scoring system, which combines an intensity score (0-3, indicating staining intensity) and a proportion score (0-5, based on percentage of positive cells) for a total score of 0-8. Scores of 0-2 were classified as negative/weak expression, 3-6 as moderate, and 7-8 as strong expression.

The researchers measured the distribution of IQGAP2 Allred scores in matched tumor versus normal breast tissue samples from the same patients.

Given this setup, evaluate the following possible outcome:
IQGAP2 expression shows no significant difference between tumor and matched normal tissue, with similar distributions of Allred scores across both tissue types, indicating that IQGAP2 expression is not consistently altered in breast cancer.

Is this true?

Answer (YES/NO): NO